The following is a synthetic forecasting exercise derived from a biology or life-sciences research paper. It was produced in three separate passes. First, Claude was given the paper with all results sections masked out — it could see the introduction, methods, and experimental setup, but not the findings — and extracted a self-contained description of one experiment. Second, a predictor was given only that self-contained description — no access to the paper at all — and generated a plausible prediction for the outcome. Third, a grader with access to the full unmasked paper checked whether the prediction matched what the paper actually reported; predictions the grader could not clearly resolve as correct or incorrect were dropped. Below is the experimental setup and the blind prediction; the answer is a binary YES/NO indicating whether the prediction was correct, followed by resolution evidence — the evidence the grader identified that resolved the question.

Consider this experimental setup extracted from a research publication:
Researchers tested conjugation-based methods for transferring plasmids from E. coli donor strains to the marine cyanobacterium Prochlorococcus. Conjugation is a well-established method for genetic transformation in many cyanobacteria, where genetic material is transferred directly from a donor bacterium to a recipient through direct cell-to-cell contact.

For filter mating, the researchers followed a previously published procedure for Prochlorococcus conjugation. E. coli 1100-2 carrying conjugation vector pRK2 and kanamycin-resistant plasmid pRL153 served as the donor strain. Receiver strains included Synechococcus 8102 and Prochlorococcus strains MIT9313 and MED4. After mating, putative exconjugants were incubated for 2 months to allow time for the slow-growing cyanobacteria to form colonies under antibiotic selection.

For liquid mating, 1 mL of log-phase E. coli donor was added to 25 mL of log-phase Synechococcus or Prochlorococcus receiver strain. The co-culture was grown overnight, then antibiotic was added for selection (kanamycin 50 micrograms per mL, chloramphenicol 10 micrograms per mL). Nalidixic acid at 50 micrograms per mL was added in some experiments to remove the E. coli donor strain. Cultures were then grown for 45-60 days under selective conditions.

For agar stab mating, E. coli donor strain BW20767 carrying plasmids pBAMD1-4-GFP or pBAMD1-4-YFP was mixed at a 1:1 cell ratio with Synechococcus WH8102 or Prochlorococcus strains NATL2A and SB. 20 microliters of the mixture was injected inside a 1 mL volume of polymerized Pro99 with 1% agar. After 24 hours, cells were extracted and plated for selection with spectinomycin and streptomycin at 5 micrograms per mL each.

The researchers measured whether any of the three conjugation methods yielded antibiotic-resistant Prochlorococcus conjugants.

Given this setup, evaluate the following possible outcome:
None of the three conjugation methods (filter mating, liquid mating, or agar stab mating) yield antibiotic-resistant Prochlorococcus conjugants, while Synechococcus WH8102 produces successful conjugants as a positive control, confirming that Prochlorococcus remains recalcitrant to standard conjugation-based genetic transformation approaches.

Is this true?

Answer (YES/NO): YES